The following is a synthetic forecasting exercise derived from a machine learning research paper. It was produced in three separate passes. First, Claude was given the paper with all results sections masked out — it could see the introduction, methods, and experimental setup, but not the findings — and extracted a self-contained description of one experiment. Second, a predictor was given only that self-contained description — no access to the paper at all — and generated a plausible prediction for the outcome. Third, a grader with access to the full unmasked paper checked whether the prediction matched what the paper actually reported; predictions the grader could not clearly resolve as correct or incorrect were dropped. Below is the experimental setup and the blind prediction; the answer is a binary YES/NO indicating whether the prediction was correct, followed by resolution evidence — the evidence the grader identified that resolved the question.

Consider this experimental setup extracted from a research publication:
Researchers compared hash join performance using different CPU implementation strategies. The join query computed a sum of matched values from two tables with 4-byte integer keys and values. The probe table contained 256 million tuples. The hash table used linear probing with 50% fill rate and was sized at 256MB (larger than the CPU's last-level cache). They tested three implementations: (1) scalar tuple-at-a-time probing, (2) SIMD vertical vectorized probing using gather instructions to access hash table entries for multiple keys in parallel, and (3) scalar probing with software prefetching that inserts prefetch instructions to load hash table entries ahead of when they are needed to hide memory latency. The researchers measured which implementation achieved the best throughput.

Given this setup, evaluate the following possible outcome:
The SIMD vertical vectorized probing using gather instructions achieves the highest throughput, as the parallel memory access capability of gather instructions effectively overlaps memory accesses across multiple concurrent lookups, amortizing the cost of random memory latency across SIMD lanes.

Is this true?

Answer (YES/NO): NO